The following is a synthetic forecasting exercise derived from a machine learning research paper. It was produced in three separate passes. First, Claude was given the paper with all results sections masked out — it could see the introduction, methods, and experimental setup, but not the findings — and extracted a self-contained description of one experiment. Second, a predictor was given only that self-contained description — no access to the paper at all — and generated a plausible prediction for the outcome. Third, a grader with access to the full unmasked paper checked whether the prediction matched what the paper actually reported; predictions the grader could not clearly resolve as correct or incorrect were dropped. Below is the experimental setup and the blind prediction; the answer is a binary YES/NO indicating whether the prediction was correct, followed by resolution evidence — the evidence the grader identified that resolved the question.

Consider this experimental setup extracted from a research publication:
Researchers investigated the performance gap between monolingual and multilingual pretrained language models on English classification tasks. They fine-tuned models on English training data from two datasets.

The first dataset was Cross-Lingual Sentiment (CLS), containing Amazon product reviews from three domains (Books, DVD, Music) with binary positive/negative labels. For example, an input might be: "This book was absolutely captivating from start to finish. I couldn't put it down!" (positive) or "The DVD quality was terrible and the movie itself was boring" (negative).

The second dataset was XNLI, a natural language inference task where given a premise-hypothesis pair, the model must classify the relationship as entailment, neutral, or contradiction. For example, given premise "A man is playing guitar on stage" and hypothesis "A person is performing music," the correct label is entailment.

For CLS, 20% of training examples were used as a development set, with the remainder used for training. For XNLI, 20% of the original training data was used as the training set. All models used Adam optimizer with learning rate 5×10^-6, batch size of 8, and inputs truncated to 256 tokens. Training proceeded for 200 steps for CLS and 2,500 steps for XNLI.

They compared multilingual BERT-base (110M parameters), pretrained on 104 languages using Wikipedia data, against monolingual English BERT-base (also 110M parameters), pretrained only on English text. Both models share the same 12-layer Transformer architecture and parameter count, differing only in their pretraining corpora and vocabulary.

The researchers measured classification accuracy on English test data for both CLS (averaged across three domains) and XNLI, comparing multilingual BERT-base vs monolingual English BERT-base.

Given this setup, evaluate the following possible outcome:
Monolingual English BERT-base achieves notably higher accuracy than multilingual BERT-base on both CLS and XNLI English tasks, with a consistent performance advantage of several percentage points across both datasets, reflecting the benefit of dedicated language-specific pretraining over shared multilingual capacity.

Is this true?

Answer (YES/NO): YES